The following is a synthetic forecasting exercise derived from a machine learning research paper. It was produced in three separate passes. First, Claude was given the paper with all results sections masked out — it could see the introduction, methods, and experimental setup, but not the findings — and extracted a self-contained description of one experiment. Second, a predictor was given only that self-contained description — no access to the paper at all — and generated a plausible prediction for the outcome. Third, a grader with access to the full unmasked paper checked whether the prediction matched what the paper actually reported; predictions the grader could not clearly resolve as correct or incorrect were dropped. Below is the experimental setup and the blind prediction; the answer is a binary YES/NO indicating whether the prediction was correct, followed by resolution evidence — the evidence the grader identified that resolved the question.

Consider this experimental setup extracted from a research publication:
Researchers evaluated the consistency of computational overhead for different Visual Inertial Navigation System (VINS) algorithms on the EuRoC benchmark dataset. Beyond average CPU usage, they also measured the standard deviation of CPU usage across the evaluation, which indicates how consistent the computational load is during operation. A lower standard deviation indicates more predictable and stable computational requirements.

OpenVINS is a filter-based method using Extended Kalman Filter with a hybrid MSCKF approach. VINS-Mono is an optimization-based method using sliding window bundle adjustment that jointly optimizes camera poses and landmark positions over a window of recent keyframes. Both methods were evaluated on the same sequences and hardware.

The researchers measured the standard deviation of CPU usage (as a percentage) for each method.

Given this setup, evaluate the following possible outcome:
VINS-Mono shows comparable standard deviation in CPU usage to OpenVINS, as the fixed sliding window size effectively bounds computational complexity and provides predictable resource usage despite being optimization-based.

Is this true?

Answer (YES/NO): NO